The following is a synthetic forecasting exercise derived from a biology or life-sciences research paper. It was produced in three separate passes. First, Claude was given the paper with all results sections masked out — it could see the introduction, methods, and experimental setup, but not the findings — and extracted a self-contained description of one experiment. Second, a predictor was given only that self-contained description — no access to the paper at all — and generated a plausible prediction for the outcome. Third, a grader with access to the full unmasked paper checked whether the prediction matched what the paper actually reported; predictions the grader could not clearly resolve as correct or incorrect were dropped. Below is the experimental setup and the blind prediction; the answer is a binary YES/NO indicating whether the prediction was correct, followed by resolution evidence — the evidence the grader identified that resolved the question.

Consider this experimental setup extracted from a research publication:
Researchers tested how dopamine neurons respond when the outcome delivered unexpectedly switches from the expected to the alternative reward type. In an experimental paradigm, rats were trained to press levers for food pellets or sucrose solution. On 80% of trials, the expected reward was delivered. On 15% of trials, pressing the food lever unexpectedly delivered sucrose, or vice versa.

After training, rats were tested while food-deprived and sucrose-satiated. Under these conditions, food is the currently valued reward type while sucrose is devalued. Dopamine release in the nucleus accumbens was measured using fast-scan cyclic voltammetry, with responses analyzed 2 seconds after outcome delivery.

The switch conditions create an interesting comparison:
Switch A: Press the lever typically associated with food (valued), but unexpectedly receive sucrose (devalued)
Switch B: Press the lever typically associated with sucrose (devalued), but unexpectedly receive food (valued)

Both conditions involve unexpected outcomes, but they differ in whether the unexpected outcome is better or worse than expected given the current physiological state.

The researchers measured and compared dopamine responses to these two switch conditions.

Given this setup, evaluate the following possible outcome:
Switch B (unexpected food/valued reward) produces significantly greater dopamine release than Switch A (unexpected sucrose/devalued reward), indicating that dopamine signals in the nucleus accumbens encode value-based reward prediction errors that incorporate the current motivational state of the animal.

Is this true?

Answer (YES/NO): YES